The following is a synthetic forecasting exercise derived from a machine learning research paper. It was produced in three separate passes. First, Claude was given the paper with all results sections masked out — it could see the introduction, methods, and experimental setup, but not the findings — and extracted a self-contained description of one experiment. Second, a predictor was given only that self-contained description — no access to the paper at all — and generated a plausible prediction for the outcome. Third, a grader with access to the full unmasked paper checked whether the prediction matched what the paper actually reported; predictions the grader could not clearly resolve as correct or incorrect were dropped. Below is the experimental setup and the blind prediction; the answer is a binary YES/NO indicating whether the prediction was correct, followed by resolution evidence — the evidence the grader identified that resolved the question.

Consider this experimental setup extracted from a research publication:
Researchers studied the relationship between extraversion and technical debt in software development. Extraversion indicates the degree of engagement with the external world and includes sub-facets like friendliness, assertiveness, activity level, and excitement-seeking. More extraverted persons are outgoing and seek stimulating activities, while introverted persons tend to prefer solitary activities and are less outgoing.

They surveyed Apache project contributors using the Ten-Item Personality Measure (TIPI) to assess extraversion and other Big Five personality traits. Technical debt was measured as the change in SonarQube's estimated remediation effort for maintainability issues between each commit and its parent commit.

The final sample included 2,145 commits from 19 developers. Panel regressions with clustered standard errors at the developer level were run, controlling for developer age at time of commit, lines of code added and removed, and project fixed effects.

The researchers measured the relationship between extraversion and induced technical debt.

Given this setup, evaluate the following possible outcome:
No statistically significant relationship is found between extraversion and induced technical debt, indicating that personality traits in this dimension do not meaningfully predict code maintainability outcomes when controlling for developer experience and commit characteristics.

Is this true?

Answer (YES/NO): YES